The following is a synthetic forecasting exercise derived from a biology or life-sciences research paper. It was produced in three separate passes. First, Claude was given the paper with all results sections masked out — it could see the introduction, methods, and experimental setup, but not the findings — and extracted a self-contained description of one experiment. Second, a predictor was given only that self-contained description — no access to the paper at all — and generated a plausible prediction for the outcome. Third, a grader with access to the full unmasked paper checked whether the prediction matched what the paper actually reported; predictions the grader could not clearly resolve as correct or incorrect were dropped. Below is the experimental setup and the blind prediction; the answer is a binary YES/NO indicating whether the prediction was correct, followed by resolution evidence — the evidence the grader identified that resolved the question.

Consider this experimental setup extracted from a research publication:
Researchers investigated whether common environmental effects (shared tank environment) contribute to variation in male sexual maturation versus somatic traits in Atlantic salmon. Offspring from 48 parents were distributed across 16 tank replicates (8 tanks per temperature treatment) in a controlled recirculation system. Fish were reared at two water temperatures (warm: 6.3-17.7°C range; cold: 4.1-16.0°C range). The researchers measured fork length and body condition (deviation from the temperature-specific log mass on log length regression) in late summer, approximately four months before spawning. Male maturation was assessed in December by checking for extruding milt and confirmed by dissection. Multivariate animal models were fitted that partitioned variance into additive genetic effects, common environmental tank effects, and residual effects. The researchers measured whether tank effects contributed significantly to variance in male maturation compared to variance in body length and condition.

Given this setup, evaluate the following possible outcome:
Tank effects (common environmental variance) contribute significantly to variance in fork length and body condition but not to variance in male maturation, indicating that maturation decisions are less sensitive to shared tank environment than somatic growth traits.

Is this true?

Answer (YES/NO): YES